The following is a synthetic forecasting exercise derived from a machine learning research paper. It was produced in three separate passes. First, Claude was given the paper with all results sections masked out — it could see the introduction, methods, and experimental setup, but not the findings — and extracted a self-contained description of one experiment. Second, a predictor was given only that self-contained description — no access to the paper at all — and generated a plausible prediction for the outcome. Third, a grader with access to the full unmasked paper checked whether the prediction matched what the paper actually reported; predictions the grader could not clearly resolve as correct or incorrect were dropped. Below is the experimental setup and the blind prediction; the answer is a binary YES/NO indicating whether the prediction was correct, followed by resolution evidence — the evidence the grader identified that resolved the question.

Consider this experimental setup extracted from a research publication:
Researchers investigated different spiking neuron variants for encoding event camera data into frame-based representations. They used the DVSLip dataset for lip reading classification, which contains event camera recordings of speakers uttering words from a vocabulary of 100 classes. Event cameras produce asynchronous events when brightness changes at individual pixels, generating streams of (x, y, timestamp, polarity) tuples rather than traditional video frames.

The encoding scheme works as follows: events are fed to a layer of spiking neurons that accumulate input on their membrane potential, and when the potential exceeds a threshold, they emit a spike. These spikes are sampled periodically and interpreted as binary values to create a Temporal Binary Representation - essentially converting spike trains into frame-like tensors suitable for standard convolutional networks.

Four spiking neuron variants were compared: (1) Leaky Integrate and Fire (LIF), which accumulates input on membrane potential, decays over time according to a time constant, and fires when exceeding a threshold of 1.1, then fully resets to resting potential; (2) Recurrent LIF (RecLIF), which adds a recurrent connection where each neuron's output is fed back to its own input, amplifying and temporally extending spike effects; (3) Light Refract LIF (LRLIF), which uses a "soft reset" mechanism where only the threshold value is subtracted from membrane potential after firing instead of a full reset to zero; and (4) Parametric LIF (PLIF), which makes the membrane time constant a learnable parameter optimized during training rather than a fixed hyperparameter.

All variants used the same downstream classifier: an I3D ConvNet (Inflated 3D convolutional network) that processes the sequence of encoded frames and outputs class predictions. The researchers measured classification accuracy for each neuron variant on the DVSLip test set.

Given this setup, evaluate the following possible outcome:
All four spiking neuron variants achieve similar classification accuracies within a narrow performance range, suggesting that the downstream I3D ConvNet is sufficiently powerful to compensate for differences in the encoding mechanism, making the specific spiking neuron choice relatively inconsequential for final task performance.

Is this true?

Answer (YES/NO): NO